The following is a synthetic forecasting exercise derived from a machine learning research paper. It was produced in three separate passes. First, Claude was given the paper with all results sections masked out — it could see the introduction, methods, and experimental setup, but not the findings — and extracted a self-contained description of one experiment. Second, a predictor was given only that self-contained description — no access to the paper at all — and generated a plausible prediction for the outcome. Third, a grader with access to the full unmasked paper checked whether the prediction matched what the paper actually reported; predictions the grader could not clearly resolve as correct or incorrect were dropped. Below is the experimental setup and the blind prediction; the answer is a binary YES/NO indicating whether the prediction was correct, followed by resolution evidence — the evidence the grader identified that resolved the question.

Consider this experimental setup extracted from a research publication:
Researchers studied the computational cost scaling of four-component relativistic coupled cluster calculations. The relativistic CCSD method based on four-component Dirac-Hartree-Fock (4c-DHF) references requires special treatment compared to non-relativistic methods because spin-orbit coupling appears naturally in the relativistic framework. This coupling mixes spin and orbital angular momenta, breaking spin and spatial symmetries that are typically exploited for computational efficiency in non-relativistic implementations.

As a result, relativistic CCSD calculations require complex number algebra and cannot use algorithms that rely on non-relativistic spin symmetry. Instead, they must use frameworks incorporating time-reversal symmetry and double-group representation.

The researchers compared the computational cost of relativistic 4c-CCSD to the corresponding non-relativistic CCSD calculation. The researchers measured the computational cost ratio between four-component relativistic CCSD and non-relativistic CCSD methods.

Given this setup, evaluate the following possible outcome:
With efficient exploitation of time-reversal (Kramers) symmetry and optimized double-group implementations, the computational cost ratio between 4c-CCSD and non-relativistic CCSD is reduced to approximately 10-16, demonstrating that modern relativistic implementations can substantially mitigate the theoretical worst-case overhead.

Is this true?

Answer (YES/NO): NO